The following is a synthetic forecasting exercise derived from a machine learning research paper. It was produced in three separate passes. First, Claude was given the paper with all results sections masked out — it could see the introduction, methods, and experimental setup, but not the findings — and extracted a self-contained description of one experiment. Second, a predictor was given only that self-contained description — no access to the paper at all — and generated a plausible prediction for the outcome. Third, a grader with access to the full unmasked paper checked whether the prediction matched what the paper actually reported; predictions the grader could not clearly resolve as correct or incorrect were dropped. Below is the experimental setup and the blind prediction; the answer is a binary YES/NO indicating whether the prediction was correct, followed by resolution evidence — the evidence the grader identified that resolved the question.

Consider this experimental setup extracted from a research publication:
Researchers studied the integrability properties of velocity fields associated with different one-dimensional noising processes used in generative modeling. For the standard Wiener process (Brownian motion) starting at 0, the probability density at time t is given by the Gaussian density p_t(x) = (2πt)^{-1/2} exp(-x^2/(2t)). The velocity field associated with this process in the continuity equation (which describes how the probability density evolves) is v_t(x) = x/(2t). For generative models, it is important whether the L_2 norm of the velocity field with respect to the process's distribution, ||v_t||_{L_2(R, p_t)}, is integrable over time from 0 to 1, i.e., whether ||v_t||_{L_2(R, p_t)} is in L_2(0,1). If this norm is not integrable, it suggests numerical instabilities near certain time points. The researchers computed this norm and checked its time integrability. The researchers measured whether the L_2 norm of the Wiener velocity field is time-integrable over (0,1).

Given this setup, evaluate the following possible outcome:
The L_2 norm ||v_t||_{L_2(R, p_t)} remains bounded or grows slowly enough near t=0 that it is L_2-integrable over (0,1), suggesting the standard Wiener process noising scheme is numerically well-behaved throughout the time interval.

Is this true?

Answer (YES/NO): NO